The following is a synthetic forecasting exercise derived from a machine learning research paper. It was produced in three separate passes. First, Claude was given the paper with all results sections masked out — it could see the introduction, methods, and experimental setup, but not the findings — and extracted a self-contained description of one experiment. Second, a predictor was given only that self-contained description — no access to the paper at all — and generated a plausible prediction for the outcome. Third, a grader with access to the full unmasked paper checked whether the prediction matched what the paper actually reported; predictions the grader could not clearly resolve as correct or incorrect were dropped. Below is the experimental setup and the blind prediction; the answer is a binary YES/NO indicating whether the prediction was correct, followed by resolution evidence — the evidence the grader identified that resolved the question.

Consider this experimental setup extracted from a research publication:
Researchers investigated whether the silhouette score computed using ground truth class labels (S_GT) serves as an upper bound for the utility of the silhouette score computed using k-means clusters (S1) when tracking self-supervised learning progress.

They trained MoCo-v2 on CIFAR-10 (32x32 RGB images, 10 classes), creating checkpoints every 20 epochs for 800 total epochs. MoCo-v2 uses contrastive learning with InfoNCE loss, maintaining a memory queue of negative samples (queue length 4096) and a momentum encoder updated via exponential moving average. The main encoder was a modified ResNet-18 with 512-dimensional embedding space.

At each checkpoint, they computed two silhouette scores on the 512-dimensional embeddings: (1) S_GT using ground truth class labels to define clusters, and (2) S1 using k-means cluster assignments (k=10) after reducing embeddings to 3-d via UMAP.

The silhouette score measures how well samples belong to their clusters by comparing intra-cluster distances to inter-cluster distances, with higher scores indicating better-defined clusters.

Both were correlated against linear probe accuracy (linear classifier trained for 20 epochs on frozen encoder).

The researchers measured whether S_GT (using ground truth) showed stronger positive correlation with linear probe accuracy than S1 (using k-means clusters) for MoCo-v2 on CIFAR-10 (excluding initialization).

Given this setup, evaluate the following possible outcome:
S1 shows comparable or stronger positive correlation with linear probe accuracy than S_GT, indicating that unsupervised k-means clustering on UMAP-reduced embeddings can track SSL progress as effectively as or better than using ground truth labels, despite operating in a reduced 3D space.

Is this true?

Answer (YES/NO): NO